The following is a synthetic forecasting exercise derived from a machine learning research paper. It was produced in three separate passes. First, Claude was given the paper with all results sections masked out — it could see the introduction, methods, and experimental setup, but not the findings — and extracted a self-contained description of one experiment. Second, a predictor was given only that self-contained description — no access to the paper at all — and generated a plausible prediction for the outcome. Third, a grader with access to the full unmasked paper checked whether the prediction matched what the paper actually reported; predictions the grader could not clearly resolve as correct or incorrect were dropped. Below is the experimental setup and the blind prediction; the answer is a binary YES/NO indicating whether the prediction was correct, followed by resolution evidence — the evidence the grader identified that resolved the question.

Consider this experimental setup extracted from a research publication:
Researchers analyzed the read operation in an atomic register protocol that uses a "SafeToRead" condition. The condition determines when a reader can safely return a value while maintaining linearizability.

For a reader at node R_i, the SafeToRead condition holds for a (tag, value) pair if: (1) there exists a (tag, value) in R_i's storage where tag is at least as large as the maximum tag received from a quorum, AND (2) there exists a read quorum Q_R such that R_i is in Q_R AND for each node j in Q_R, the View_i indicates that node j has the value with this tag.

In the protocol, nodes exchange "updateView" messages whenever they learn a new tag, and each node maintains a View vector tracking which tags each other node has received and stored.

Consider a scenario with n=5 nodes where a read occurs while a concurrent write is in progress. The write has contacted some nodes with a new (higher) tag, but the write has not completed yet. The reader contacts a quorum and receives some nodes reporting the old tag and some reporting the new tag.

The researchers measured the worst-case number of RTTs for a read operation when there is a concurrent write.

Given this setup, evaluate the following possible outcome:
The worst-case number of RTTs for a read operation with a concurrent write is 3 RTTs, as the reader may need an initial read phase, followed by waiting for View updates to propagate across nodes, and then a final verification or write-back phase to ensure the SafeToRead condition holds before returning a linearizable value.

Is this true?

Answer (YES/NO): NO